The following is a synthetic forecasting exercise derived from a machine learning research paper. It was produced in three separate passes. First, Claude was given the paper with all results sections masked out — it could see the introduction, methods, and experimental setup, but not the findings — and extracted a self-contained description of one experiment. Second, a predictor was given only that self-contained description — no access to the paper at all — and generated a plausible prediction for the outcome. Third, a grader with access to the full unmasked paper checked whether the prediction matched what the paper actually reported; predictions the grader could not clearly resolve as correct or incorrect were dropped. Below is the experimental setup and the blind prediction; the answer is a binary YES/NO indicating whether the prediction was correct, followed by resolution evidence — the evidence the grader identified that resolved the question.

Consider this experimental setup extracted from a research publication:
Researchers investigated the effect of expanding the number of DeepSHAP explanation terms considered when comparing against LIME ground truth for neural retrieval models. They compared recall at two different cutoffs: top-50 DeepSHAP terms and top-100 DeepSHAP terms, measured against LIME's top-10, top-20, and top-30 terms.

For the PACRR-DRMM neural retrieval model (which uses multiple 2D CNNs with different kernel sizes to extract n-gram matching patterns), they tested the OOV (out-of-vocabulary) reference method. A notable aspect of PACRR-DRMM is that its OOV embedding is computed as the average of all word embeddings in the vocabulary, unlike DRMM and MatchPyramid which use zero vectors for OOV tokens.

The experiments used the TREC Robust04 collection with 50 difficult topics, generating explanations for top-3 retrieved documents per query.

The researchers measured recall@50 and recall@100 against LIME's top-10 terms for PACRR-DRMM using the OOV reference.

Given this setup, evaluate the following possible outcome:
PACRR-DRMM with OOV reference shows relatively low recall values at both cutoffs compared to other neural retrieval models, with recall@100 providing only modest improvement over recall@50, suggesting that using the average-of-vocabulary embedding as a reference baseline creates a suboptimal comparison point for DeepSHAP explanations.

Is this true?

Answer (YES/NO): NO